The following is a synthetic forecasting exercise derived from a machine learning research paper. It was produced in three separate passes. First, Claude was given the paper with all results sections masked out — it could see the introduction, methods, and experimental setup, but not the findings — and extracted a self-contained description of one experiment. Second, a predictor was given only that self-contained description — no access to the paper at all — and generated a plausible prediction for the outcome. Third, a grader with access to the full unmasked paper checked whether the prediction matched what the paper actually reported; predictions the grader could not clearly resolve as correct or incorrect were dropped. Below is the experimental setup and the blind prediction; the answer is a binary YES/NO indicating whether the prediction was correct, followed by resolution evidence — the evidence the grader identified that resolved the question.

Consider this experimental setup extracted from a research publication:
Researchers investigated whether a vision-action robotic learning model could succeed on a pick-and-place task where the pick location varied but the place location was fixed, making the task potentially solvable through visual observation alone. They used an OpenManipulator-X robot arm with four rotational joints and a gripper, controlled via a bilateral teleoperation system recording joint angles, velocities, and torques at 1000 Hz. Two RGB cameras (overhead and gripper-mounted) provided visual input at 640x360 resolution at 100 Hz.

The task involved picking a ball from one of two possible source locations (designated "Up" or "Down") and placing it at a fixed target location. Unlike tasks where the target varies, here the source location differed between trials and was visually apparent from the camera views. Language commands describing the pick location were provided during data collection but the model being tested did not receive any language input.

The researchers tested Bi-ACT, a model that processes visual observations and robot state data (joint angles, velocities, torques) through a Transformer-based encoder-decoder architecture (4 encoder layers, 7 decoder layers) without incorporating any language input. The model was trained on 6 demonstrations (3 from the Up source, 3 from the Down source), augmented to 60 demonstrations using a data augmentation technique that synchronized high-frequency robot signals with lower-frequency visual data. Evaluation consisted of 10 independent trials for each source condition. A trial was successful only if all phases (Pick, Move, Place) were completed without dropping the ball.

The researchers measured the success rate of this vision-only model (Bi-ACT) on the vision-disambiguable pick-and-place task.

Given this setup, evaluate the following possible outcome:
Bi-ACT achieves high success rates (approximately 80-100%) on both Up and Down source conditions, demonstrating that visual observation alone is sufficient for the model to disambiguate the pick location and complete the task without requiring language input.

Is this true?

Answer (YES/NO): YES